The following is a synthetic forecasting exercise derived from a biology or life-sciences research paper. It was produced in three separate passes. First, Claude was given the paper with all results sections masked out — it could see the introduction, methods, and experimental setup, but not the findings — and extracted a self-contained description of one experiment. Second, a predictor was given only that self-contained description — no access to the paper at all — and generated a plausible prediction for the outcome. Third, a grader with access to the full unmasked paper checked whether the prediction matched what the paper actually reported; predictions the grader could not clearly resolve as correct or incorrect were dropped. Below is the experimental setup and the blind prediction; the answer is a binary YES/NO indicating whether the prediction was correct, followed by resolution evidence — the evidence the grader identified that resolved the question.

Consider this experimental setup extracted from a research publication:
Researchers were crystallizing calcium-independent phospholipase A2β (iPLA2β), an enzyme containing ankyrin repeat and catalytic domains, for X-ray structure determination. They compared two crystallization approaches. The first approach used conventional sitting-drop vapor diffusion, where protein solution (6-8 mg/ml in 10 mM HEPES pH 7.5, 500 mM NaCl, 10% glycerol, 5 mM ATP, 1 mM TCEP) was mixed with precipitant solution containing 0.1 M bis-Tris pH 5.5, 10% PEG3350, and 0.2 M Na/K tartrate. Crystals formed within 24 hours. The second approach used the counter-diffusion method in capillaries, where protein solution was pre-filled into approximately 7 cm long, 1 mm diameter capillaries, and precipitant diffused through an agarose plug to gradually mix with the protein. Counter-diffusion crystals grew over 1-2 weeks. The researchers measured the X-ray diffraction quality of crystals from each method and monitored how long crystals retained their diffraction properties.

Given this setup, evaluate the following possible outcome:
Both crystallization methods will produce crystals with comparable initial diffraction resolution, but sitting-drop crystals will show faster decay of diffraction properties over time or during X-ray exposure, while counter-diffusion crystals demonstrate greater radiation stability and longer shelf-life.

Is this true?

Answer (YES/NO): NO